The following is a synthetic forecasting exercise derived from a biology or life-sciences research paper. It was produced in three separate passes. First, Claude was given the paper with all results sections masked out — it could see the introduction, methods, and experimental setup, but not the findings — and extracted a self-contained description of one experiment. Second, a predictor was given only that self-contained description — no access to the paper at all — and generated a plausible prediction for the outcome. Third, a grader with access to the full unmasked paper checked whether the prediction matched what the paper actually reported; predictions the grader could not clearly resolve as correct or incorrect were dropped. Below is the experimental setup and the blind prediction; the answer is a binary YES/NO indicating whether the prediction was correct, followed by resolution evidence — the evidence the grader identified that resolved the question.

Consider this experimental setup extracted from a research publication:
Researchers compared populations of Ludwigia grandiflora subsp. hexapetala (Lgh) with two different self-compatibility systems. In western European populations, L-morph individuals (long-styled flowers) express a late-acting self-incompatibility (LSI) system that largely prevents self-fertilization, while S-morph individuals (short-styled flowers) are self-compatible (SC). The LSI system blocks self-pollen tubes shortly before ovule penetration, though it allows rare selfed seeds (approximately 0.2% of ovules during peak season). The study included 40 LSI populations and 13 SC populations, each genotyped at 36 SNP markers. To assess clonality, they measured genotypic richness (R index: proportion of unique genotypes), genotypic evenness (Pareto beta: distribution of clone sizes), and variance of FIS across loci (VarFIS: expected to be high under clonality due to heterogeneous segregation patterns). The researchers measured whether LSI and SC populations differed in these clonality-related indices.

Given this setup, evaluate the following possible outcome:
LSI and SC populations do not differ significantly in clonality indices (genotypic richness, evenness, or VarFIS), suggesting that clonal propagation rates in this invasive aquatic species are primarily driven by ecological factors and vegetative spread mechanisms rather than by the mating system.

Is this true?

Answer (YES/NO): YES